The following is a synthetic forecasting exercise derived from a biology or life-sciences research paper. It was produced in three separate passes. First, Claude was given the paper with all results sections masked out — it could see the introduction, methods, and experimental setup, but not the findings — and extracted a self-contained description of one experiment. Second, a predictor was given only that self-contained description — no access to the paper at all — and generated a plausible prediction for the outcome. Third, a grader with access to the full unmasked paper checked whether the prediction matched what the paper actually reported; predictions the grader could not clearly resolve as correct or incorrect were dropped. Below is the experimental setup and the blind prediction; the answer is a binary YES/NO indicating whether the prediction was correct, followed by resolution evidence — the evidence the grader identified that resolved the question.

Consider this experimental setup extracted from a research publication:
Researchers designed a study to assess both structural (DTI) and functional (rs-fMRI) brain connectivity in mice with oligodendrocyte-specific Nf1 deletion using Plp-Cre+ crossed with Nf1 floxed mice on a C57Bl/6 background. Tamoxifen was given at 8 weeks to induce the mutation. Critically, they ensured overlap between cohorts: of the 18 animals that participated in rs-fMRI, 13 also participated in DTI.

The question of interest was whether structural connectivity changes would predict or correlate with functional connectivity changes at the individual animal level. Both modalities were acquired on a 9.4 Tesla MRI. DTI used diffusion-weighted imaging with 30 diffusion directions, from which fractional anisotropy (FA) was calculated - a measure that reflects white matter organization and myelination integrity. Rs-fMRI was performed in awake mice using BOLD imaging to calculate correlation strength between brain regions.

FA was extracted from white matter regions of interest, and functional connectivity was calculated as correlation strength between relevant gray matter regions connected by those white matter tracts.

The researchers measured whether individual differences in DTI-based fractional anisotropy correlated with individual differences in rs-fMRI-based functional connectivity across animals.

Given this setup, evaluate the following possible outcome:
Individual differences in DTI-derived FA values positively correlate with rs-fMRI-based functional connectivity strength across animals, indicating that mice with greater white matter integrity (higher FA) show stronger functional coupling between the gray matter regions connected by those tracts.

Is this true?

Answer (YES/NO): NO